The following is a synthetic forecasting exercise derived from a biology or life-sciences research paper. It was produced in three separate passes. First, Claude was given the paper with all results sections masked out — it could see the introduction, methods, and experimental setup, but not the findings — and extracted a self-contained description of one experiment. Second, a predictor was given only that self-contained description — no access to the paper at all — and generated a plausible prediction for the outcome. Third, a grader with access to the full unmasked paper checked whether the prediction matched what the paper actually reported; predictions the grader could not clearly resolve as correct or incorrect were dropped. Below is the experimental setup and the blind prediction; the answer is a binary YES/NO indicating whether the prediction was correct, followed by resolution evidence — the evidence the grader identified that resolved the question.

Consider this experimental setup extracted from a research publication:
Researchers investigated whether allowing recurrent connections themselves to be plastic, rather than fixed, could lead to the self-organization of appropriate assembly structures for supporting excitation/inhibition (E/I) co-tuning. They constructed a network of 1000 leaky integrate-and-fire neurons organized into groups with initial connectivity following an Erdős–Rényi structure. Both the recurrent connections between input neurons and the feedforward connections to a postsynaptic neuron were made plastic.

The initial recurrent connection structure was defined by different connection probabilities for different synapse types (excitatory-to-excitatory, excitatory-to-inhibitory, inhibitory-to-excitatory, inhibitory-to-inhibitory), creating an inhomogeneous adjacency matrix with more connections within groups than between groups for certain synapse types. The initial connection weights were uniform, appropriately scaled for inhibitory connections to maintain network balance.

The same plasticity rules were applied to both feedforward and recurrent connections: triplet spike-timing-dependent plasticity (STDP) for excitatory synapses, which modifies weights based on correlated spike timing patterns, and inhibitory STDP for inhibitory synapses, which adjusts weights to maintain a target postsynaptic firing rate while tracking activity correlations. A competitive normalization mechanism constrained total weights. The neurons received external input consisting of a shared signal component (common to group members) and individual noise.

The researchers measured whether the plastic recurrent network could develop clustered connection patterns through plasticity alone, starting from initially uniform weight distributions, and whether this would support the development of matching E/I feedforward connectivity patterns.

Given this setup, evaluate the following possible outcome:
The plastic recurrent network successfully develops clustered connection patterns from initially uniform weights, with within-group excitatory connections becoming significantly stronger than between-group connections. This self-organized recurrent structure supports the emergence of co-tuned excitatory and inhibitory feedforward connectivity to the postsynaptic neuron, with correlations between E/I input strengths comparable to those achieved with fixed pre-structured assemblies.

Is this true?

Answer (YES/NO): NO